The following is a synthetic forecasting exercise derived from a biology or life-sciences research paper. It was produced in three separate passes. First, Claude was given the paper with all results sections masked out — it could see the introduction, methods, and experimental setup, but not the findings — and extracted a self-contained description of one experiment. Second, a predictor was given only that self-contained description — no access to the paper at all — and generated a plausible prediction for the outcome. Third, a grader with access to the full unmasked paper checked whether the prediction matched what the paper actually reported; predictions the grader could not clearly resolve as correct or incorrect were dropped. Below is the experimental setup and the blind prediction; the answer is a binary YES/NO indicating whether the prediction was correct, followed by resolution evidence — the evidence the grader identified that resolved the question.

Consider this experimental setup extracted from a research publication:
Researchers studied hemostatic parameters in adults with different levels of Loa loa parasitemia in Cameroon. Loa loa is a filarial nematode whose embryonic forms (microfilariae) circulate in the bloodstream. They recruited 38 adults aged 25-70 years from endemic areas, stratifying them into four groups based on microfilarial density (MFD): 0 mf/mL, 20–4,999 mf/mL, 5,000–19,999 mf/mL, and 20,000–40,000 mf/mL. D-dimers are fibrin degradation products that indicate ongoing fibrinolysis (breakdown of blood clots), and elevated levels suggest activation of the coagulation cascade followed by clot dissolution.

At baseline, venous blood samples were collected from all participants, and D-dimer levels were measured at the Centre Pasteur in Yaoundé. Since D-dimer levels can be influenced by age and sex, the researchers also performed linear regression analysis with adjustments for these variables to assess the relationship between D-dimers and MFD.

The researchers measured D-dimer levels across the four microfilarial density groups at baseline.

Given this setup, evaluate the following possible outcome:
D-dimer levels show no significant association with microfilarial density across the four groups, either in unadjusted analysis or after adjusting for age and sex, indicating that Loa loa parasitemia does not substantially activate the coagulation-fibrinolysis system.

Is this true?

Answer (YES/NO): YES